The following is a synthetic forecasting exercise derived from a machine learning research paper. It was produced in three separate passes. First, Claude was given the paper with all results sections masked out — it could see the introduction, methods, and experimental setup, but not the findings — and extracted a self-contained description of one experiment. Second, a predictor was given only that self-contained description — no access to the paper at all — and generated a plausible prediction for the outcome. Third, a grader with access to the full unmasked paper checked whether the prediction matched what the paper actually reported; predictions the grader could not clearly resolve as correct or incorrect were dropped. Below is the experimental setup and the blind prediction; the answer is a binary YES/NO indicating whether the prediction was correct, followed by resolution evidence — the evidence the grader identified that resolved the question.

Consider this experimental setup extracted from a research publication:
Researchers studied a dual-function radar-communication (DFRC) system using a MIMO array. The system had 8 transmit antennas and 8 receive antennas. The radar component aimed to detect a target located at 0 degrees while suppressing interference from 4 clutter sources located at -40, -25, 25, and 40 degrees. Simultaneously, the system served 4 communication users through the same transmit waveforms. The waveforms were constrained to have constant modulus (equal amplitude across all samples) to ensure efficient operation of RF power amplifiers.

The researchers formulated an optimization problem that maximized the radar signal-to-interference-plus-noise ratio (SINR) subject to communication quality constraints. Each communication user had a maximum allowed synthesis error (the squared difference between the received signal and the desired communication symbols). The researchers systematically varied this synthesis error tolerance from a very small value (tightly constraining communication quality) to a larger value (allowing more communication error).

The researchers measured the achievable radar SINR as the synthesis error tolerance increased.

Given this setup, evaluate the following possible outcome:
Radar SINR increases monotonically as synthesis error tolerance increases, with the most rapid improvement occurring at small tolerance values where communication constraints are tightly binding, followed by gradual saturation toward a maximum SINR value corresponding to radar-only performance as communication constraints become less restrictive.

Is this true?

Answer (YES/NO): NO